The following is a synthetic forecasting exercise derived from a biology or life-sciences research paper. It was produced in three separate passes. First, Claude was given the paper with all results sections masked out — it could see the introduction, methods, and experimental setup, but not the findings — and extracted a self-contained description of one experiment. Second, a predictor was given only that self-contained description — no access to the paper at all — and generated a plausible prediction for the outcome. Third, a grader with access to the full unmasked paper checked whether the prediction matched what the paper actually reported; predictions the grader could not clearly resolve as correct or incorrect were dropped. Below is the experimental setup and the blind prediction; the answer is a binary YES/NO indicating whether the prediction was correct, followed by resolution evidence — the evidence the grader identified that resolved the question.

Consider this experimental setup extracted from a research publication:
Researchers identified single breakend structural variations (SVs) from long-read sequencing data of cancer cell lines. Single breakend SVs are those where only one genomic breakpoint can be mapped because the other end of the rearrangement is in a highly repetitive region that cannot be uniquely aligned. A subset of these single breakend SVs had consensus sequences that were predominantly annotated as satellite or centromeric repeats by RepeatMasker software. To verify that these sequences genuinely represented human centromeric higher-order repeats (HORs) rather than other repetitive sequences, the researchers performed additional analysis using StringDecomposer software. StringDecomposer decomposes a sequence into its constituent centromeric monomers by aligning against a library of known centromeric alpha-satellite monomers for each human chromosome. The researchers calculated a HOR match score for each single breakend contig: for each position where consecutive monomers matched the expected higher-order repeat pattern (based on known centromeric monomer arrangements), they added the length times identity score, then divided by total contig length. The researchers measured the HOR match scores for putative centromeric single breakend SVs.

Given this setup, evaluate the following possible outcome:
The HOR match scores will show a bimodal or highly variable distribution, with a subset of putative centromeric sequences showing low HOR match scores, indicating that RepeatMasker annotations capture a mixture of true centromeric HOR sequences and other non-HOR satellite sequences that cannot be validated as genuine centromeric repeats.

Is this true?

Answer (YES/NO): NO